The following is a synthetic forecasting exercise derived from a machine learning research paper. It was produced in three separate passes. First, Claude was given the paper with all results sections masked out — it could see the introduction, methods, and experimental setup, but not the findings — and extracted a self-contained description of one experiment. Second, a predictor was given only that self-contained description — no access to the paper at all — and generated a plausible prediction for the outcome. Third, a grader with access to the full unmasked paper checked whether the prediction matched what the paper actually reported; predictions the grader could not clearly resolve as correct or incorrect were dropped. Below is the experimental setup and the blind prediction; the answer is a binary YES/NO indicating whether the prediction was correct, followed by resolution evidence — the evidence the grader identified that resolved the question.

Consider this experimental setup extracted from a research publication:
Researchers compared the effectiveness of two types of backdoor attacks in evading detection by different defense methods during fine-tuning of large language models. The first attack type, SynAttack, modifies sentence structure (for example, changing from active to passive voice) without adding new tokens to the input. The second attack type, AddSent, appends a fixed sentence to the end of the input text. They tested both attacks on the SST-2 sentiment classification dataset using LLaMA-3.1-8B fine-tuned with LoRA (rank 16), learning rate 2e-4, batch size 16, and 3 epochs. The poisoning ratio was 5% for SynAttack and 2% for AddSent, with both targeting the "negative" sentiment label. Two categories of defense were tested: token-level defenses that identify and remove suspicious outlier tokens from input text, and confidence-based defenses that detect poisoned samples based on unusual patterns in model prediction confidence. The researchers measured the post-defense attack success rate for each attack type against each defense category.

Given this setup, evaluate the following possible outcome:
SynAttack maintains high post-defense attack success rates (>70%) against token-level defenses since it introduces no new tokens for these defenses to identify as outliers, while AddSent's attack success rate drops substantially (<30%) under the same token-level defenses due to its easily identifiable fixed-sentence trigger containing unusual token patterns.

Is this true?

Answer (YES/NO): NO